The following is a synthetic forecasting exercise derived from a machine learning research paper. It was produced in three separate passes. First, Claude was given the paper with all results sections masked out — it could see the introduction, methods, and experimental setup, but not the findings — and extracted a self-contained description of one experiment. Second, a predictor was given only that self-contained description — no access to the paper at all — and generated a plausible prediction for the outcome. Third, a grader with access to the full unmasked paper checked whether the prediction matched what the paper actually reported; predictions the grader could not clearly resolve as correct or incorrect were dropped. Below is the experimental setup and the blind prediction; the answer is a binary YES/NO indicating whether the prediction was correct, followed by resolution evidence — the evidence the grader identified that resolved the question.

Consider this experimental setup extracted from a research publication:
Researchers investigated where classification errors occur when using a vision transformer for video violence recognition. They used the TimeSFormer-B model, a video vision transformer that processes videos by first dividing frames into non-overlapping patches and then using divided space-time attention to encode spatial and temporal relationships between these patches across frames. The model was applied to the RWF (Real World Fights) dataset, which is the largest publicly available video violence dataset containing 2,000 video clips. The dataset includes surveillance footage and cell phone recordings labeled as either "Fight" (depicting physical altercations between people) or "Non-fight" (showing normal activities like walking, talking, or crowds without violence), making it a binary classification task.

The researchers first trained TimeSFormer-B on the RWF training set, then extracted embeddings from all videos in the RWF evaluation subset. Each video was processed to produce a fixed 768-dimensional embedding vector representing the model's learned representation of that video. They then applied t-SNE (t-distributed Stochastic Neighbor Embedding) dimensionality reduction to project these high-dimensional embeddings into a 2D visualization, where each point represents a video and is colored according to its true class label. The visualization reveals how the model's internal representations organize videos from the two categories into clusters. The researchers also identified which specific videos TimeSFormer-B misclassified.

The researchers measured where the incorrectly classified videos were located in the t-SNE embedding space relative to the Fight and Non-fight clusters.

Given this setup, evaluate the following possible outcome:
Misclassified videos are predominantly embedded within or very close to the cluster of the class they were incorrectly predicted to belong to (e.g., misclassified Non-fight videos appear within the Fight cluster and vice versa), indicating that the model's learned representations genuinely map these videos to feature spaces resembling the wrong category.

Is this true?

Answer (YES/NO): NO